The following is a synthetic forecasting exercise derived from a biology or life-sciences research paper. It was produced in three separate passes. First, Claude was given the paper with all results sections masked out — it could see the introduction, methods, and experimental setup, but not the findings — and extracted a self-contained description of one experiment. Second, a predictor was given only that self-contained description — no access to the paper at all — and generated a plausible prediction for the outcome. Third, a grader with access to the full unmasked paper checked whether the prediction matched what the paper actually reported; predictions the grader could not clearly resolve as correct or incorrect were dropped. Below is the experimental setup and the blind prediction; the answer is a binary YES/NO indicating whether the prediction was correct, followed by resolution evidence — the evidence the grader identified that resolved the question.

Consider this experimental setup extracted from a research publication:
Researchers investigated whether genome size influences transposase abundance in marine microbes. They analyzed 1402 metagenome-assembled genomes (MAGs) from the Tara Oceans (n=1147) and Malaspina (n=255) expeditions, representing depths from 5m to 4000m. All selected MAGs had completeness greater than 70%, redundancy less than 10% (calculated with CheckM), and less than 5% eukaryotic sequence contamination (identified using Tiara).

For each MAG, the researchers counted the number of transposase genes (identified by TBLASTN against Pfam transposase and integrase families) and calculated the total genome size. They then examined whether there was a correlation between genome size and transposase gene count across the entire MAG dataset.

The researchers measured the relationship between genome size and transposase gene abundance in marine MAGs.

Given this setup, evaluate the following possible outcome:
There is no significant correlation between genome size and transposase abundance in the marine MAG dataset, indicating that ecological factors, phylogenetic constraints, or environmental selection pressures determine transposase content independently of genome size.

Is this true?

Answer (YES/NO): NO